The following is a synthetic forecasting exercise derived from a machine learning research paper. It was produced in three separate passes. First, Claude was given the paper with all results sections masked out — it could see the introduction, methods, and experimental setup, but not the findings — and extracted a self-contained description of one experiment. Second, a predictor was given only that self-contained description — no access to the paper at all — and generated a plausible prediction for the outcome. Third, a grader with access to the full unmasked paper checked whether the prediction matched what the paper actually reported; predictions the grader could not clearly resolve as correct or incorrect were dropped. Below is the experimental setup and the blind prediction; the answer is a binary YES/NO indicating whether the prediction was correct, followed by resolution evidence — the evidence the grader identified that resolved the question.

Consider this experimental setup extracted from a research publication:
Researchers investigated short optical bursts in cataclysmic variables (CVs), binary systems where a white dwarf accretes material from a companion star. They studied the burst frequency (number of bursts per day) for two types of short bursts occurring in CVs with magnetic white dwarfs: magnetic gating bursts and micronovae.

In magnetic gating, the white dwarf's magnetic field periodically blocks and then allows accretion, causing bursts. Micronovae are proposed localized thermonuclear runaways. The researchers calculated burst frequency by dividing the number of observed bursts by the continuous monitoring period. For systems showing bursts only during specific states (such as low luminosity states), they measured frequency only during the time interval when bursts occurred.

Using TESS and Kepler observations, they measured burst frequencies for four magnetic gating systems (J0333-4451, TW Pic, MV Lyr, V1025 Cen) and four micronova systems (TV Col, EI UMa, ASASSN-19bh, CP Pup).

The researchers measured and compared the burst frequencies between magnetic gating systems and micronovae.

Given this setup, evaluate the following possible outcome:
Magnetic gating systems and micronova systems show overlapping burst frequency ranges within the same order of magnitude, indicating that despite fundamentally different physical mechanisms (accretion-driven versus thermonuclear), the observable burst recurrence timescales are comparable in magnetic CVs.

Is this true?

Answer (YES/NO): NO